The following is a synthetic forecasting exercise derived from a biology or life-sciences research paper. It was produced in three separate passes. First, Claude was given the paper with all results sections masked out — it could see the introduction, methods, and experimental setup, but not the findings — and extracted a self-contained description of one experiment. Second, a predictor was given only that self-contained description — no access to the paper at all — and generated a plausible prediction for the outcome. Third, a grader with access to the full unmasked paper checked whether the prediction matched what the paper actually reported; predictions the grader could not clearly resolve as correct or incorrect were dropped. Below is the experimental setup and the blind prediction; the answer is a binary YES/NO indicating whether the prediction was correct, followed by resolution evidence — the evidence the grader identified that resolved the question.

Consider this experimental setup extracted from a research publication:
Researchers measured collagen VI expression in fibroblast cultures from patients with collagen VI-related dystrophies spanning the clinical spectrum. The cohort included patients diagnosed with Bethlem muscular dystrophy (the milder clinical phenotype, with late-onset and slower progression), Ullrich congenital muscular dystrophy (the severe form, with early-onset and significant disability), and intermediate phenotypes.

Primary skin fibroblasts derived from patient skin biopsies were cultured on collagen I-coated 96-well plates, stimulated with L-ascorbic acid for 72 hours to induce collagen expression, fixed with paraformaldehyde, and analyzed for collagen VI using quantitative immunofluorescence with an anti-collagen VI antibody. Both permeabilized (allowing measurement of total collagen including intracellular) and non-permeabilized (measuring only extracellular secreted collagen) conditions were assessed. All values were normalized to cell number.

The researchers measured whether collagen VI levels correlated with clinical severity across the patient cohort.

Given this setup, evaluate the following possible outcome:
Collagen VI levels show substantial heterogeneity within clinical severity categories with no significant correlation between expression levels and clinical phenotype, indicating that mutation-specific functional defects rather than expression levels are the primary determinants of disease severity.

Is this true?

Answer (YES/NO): YES